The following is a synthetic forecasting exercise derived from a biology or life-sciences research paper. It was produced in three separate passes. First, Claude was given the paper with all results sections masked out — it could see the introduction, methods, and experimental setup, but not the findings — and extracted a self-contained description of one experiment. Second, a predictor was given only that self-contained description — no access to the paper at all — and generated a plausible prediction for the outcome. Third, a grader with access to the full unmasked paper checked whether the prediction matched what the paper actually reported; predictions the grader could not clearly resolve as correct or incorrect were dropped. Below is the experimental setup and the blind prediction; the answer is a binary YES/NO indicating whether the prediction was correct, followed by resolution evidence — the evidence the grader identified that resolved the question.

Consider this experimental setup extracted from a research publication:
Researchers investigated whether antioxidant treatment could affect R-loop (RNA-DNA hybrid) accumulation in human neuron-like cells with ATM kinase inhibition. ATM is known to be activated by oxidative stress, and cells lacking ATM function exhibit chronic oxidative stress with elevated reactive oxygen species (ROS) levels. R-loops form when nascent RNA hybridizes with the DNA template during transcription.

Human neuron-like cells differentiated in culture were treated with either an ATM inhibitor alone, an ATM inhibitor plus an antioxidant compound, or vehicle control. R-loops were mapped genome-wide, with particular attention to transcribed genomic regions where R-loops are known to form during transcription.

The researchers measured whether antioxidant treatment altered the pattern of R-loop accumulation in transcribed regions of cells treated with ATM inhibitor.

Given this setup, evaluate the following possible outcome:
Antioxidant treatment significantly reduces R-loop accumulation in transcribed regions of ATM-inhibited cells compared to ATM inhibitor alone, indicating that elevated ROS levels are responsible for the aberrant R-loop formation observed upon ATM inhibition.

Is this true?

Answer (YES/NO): YES